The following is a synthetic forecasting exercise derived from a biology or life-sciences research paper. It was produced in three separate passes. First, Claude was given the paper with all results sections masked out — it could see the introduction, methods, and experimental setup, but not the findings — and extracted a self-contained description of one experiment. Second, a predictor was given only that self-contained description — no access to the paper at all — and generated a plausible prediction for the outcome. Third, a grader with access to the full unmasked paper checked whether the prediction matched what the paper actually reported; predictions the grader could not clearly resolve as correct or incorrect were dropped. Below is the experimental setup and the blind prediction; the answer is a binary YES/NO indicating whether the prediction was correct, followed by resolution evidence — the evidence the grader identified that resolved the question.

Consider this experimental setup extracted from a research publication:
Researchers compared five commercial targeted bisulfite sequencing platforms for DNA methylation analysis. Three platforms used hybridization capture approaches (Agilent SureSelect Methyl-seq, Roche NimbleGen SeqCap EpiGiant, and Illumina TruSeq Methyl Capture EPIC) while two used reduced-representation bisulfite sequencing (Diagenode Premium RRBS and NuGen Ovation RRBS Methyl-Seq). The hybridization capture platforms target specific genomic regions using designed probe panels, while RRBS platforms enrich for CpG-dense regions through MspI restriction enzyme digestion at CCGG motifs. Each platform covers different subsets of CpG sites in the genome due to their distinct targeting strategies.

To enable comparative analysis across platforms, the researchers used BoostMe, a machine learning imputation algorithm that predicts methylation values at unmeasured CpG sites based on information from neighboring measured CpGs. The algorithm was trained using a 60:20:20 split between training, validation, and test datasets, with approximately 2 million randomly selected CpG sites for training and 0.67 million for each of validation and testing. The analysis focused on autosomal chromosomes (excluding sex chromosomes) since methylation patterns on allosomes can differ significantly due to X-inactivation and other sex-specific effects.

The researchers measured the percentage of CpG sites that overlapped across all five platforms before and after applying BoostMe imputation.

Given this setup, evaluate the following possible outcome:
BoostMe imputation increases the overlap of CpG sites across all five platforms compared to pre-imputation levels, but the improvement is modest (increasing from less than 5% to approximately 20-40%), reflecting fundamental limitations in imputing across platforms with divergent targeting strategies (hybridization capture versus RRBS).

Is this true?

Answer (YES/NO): NO